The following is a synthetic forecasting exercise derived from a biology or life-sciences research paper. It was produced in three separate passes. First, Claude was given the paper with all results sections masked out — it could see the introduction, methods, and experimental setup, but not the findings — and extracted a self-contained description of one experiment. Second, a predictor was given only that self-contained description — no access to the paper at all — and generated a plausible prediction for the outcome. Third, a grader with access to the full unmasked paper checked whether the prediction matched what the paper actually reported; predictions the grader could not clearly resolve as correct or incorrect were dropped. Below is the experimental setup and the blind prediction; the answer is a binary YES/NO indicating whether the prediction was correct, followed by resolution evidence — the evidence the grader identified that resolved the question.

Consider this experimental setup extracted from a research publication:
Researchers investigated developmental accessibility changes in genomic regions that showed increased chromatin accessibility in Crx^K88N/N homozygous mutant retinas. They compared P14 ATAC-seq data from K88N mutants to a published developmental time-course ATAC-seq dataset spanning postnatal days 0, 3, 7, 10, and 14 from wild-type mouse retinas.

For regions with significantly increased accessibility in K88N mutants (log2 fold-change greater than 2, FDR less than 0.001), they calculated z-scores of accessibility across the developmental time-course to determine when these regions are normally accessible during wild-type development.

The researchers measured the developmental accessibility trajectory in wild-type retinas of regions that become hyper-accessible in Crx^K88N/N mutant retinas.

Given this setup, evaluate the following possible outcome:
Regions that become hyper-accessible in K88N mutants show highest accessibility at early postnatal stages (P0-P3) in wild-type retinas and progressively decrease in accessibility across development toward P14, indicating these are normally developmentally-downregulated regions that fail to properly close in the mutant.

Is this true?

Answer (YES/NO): YES